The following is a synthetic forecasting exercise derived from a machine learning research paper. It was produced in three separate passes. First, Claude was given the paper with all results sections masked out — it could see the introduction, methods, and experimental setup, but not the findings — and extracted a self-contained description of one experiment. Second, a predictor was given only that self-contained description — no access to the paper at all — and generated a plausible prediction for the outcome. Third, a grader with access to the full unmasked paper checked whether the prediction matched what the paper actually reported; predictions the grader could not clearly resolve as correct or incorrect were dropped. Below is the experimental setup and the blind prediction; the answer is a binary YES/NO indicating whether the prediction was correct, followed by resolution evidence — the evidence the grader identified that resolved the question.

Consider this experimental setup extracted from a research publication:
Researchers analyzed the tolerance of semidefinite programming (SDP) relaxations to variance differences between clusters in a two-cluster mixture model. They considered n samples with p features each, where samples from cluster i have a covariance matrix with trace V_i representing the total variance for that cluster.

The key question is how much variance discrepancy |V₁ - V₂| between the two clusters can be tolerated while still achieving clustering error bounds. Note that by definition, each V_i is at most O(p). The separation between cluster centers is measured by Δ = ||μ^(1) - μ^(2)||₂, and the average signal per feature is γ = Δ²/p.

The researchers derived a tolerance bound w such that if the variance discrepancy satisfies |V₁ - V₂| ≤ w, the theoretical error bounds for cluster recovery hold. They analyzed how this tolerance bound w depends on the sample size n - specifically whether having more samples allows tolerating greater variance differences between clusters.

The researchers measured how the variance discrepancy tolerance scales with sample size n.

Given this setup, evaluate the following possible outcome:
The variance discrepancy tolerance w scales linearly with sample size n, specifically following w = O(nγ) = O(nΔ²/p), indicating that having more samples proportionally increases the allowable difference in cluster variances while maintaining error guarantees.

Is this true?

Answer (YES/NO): NO